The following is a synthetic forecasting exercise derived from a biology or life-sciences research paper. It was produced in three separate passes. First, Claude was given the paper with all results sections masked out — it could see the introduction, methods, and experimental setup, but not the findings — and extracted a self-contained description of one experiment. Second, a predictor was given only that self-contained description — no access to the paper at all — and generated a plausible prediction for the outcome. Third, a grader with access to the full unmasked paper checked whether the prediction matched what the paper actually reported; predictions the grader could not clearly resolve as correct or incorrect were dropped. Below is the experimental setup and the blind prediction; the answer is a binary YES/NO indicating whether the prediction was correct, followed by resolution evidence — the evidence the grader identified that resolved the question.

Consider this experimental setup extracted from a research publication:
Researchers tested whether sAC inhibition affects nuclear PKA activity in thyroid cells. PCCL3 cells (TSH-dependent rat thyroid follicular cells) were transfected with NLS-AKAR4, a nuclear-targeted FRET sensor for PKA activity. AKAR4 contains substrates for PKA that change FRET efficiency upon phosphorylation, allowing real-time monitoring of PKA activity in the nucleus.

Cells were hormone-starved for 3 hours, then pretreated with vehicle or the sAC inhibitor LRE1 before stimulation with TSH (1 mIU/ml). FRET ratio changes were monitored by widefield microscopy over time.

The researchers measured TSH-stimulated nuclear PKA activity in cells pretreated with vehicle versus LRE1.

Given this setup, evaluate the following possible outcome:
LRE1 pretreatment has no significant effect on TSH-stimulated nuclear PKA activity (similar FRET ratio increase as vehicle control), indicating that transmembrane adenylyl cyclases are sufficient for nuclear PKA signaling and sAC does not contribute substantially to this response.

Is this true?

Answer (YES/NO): NO